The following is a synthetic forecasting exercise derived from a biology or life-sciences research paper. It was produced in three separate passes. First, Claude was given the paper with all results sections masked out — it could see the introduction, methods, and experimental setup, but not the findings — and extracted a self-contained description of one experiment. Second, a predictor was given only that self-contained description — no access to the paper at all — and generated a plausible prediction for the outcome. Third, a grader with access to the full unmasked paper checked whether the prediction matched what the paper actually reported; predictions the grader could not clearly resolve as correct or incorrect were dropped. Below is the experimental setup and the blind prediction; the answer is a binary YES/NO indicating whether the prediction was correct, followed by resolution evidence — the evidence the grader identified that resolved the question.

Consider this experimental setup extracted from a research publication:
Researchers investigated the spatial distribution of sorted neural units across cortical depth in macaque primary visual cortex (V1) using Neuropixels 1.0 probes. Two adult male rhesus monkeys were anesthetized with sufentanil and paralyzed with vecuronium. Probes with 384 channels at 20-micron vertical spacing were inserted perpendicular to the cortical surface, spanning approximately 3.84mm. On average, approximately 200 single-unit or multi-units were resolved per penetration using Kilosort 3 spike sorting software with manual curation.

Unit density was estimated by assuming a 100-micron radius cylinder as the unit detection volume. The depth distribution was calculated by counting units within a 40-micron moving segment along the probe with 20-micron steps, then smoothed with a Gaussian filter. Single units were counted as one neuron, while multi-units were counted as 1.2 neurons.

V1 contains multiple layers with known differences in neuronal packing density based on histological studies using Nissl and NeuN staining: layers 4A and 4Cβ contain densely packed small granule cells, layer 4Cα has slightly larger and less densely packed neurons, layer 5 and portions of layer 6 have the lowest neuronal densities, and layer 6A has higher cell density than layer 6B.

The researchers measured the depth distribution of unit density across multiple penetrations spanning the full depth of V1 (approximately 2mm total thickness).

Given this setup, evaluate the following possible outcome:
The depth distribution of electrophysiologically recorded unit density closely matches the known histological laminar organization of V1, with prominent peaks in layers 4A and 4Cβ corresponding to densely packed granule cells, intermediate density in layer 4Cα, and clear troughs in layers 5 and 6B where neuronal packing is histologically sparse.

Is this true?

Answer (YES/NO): NO